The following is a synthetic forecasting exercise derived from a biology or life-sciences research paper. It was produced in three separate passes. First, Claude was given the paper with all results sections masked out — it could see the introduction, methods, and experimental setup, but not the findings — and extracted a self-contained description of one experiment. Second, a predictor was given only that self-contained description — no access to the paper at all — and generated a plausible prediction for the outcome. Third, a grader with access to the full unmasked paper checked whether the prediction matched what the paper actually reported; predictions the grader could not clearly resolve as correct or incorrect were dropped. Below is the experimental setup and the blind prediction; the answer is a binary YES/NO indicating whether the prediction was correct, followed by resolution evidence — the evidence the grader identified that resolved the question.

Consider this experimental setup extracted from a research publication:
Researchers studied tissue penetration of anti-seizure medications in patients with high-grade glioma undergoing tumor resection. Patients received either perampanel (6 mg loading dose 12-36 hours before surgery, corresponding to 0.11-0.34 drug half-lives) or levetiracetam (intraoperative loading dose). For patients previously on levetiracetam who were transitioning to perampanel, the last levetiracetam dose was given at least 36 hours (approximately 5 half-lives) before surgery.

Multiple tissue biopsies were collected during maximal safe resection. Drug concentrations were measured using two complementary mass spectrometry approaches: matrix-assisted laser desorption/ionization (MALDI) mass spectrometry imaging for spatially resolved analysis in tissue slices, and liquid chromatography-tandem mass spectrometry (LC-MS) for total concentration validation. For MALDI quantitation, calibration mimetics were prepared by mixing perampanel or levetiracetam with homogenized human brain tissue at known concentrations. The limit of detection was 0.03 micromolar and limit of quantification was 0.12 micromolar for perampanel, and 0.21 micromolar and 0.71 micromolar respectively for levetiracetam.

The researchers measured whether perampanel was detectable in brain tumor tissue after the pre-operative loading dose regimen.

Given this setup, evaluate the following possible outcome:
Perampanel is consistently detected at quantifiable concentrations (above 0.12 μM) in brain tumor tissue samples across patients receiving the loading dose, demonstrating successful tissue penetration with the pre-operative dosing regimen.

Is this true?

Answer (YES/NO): NO